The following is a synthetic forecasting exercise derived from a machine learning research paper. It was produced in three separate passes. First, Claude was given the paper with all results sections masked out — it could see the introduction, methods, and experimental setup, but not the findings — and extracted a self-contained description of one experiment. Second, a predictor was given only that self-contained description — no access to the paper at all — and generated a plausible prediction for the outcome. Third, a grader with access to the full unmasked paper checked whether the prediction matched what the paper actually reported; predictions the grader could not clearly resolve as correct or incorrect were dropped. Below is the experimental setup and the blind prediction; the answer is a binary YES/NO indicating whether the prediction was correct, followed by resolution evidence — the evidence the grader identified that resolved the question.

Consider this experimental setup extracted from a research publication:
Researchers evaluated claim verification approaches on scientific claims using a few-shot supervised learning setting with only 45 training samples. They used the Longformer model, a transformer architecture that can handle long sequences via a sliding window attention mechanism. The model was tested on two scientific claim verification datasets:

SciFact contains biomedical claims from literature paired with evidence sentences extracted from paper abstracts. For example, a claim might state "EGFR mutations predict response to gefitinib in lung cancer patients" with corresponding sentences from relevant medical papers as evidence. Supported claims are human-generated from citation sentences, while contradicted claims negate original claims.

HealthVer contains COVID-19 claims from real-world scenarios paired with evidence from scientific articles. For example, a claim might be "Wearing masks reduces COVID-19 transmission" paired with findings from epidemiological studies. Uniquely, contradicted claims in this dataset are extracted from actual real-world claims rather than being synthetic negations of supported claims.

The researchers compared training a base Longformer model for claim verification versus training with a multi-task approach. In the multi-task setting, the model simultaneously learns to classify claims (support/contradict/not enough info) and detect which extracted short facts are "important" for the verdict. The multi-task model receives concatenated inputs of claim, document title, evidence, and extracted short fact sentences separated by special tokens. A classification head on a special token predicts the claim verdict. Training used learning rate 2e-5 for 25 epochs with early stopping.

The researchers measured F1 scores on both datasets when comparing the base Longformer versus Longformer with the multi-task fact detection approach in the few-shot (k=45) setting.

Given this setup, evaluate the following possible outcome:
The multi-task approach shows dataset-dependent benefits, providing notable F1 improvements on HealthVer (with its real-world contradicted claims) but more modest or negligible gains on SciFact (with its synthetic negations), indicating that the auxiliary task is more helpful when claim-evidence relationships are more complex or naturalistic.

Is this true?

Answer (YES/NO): NO